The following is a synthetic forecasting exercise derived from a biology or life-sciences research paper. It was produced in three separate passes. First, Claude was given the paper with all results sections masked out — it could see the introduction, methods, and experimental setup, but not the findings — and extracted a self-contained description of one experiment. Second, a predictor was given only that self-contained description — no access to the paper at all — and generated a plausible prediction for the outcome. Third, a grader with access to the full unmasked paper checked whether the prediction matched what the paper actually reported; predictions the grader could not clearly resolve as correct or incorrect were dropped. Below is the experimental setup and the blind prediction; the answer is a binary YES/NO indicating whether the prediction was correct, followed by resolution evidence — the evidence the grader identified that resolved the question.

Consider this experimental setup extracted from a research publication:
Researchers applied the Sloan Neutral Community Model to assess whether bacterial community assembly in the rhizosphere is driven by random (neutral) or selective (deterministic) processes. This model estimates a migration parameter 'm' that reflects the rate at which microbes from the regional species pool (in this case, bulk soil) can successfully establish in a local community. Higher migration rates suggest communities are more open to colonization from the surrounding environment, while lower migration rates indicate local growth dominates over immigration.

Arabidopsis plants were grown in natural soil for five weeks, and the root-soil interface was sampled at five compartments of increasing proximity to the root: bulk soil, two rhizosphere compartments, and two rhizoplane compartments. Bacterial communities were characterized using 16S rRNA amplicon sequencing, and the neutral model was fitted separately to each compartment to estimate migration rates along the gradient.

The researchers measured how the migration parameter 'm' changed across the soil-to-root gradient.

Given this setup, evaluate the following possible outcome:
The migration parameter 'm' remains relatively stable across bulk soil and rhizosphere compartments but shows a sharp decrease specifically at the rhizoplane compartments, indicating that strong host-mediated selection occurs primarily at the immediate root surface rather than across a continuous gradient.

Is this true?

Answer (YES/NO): NO